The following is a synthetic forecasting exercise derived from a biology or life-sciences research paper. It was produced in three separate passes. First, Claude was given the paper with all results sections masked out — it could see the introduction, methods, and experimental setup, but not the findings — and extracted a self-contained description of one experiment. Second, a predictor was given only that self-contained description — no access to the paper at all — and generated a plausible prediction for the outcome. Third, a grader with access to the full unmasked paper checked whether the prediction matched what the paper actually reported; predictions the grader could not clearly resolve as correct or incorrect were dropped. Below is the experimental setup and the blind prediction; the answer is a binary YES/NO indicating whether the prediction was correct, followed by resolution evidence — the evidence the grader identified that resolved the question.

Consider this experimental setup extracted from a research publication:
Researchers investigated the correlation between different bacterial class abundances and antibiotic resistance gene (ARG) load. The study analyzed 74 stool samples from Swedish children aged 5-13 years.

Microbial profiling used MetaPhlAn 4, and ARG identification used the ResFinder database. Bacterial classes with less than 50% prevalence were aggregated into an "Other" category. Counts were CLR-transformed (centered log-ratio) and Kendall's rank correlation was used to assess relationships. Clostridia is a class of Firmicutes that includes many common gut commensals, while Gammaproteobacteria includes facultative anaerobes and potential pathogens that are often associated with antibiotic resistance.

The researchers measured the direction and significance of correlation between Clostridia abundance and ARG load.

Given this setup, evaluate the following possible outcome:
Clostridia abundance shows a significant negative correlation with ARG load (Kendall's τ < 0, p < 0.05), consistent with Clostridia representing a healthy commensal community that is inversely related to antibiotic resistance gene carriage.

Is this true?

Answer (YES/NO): NO